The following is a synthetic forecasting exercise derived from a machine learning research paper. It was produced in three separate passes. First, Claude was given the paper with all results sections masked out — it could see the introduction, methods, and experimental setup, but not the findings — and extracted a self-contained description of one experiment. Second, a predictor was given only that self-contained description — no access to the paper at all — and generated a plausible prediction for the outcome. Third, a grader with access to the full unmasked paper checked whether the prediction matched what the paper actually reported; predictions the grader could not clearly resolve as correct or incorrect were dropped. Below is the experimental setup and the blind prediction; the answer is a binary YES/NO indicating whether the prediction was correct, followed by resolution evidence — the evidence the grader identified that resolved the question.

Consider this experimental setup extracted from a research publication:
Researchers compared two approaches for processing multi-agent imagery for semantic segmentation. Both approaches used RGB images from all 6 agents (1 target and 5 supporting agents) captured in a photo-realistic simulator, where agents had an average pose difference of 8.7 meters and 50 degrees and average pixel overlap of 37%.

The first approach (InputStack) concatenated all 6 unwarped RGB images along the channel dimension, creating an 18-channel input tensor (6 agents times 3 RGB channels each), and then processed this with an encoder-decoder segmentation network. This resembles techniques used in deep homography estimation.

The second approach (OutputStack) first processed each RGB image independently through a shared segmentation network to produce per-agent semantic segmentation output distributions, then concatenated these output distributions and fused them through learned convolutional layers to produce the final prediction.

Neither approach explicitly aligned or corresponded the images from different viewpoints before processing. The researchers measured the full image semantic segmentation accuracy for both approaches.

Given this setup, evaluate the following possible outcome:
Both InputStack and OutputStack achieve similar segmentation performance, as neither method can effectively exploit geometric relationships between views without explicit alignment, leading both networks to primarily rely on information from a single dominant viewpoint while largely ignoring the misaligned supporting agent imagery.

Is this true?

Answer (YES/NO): YES